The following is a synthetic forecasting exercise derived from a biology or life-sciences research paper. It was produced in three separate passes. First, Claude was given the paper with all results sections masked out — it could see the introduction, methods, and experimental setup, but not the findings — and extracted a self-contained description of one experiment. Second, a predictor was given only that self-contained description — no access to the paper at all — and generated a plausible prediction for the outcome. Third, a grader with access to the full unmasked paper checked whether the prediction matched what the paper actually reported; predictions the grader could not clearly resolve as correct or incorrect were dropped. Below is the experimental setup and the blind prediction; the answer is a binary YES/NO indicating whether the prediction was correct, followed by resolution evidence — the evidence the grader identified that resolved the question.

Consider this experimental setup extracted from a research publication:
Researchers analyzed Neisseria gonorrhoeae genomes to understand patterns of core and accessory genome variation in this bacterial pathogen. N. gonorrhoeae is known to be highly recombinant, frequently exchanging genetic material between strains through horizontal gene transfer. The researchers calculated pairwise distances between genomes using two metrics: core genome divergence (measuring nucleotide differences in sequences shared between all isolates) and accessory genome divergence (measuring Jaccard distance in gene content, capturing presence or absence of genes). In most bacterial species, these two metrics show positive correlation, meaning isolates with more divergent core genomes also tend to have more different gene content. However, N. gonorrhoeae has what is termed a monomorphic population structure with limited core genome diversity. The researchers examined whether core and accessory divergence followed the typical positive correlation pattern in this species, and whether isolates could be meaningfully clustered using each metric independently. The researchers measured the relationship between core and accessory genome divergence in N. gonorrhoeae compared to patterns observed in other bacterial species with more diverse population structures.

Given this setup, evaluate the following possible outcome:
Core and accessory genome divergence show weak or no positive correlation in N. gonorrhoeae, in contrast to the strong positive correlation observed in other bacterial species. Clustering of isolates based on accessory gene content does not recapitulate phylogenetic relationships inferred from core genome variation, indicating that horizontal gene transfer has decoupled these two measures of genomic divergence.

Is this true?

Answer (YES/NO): YES